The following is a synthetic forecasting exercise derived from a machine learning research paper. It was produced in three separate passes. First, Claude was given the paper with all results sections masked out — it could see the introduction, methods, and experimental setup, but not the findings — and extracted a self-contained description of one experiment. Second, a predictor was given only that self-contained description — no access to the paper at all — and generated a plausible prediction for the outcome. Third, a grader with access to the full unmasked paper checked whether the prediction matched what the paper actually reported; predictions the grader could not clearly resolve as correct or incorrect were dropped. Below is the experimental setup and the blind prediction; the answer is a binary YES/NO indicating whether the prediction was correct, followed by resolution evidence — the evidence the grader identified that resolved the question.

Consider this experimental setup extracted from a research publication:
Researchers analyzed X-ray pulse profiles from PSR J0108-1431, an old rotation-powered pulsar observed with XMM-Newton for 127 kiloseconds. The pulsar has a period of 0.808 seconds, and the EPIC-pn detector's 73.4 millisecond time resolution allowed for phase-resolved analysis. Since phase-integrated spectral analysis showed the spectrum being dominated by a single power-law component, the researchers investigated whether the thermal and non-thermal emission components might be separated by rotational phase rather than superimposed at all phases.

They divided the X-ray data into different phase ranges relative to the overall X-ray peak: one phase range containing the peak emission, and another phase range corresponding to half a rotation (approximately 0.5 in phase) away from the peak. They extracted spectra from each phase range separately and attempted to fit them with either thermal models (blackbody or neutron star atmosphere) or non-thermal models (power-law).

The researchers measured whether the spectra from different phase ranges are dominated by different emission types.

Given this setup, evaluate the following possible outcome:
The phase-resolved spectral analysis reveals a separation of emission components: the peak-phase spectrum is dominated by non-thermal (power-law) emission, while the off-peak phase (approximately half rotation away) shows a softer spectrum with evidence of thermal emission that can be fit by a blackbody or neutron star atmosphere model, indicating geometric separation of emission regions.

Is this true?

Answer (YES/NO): YES